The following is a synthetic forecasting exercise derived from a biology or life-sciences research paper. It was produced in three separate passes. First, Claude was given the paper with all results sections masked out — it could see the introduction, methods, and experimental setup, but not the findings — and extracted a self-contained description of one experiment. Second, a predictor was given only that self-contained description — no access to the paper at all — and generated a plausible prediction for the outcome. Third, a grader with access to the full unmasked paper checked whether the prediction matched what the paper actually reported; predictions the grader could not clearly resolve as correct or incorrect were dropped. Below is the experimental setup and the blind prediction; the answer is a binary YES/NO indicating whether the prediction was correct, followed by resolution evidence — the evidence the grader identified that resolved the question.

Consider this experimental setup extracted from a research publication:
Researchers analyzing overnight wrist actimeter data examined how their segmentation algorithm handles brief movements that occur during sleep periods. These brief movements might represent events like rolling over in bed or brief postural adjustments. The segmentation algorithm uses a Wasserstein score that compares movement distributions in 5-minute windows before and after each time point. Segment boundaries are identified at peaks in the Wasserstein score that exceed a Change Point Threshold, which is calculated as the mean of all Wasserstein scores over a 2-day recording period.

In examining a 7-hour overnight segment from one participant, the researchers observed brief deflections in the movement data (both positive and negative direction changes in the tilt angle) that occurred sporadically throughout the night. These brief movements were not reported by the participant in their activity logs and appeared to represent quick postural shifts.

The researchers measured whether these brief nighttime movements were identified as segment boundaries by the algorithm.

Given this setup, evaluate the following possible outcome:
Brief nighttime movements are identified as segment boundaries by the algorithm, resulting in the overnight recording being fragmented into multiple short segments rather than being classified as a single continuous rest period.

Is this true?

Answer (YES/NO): NO